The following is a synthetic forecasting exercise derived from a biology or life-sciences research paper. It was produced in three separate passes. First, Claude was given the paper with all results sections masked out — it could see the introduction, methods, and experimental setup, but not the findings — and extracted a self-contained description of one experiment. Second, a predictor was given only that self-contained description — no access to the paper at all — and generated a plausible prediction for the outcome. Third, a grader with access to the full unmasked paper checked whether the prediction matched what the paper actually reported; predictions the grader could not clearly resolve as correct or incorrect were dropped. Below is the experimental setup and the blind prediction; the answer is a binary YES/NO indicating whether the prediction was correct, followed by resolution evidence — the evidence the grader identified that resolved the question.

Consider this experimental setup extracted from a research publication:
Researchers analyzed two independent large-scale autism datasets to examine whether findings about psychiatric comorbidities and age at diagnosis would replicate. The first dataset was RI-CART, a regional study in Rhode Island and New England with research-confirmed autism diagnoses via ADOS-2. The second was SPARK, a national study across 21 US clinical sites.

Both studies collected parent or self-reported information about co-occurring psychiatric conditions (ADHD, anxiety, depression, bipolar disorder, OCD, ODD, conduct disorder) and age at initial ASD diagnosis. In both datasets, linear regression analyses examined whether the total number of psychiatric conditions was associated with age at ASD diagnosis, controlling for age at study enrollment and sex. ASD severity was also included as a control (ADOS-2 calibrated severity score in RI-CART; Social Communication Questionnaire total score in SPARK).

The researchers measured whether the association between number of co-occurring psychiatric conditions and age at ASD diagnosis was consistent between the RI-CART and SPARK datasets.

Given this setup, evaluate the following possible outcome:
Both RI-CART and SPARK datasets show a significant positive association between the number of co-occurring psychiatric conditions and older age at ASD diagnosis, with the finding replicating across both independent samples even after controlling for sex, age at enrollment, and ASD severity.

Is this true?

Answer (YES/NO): YES